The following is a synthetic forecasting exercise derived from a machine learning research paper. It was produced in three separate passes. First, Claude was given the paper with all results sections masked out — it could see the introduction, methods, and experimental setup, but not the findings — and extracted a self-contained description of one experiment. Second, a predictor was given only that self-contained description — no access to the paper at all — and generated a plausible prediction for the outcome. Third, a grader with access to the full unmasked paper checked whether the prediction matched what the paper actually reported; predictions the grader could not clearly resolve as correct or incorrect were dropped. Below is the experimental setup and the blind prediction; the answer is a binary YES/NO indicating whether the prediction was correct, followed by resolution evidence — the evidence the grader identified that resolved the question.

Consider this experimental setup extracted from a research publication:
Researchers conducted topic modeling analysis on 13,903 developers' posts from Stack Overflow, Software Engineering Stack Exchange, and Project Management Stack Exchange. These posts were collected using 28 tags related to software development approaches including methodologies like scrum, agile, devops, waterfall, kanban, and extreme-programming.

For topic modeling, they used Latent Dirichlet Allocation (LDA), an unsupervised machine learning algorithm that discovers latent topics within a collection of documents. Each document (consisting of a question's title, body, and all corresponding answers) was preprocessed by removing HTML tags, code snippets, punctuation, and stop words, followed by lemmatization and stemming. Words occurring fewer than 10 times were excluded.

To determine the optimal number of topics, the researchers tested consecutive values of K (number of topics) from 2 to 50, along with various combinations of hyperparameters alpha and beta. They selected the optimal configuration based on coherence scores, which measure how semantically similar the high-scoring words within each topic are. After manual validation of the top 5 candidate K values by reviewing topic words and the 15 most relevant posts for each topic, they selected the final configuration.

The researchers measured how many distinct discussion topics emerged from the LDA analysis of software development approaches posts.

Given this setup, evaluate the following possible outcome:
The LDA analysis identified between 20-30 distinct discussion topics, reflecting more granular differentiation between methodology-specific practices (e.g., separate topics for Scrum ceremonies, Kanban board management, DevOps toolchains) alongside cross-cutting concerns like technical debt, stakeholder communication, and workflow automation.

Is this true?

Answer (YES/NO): NO